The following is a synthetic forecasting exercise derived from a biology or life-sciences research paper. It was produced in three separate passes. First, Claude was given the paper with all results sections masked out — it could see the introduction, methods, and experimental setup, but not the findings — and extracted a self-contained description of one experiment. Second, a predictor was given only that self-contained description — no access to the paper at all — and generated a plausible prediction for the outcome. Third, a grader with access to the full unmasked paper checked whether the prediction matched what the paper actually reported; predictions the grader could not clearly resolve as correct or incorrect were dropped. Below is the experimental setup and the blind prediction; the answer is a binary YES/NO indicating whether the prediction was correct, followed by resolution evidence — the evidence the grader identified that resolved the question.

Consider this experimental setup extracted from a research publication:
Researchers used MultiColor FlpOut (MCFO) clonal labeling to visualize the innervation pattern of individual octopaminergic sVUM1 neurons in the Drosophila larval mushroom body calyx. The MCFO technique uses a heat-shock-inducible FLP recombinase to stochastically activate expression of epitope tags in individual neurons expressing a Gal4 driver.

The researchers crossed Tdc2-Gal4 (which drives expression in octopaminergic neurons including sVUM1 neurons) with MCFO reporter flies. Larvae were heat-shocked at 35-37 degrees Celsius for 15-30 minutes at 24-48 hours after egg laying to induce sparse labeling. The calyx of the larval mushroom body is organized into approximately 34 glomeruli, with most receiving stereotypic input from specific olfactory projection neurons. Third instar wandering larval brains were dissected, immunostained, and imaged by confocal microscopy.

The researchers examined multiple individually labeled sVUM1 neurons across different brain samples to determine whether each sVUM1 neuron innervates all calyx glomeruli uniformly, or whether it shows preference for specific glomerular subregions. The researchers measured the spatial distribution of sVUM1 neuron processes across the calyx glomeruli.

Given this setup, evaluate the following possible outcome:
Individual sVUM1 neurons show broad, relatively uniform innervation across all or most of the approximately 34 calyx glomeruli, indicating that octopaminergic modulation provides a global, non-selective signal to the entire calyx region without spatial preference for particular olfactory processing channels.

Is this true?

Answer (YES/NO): YES